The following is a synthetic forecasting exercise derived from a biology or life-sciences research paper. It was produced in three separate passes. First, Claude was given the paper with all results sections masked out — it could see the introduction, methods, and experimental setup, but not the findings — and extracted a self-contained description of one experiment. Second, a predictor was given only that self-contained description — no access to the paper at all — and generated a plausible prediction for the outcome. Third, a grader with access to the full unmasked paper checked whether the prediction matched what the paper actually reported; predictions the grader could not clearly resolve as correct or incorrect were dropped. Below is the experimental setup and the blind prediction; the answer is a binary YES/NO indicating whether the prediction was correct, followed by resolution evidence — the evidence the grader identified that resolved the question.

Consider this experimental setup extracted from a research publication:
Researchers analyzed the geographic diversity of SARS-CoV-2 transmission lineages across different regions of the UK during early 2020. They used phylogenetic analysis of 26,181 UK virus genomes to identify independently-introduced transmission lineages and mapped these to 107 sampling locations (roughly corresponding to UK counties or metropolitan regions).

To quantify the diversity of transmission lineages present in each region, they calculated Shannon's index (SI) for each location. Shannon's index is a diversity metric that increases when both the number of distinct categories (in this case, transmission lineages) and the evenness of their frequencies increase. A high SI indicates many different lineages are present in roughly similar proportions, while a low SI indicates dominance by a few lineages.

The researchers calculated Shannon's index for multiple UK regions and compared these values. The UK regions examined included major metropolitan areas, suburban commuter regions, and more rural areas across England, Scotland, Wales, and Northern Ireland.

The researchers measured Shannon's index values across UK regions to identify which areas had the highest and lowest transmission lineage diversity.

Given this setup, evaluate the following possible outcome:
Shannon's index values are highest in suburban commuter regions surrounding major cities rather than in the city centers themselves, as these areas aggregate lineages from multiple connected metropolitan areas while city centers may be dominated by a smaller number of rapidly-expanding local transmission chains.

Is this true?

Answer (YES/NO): NO